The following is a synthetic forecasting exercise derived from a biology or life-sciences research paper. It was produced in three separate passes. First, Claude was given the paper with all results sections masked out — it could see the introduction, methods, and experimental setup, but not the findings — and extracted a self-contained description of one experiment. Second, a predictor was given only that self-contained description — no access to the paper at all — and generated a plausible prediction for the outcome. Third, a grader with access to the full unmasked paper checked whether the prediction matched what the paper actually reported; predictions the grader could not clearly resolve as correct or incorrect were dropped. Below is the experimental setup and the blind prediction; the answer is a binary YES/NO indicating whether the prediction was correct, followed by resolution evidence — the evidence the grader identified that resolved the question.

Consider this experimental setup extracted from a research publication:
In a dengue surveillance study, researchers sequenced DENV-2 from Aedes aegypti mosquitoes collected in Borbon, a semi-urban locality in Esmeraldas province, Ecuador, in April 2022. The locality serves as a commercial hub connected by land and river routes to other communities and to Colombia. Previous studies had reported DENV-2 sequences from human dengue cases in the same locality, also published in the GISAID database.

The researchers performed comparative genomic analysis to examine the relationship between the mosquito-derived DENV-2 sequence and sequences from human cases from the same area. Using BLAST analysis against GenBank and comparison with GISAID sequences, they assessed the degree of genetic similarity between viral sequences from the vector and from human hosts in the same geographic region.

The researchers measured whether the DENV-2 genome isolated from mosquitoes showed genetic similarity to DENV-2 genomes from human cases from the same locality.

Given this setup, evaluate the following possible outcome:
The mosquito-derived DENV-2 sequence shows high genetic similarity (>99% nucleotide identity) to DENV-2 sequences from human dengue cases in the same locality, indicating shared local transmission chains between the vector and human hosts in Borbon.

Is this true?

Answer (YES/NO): NO